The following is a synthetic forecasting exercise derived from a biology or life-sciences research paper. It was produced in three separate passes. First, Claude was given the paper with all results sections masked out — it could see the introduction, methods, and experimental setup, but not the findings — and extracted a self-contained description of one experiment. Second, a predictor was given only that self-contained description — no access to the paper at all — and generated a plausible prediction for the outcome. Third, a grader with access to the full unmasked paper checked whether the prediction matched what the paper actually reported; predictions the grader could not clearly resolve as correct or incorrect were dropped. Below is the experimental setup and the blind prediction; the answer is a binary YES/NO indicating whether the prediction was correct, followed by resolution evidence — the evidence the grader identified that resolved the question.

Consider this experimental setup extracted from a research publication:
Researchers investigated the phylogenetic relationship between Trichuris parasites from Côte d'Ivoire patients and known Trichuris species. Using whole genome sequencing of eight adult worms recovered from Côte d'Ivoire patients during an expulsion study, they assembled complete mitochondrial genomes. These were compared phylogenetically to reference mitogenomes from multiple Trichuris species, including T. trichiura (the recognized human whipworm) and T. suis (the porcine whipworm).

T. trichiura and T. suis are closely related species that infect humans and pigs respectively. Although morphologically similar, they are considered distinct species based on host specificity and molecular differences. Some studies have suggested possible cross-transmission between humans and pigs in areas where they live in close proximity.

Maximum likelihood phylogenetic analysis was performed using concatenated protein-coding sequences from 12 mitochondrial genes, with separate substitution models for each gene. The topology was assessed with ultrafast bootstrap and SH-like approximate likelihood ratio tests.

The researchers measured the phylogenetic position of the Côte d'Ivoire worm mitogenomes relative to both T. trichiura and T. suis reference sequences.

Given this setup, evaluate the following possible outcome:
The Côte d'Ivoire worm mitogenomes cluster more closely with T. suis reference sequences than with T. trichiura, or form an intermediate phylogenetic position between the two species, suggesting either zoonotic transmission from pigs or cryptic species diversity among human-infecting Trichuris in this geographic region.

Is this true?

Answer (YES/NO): YES